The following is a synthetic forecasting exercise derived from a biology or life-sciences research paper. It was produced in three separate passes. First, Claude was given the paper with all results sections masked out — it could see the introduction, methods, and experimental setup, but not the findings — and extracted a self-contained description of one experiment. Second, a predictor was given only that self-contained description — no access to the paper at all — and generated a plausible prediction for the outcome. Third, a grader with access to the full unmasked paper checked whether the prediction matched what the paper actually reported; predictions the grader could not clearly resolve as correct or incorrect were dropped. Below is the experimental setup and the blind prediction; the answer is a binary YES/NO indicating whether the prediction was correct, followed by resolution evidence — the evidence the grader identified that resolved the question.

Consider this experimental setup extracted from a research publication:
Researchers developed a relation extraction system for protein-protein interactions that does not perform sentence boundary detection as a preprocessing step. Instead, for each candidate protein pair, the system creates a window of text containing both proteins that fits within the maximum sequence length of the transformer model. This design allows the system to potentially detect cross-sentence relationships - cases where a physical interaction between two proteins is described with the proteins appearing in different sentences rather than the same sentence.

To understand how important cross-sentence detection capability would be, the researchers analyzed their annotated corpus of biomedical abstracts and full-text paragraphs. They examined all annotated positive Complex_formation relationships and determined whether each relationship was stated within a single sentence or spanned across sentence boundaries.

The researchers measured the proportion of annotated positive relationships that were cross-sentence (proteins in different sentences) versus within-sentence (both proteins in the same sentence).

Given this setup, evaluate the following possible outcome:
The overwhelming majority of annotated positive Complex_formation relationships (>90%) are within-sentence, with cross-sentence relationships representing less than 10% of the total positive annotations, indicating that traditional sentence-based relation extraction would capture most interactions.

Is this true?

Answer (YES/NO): YES